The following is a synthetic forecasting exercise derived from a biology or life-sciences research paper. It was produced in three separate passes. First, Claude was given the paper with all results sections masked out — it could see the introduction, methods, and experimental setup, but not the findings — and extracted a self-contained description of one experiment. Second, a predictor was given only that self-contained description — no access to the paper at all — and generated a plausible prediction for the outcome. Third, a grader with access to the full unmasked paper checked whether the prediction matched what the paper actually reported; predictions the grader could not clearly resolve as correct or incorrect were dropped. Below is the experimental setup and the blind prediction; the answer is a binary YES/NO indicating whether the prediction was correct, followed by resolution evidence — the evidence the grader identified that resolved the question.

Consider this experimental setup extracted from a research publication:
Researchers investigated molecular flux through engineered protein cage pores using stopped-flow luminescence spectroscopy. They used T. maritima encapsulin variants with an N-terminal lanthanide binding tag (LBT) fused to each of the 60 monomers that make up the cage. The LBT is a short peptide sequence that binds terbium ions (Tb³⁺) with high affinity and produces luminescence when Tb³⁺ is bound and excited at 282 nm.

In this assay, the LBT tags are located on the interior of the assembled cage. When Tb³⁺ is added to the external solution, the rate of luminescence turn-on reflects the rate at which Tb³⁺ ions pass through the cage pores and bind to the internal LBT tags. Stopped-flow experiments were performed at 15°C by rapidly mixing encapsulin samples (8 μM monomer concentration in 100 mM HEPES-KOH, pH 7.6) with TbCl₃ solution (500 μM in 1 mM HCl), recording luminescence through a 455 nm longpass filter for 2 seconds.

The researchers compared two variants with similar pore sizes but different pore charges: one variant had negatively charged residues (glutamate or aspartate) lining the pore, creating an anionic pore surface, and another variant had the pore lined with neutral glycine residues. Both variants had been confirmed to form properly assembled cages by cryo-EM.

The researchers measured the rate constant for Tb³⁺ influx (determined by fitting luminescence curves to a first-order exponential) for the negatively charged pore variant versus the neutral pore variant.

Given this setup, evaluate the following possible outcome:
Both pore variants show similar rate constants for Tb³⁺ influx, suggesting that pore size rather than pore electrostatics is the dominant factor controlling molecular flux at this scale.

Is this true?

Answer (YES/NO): NO